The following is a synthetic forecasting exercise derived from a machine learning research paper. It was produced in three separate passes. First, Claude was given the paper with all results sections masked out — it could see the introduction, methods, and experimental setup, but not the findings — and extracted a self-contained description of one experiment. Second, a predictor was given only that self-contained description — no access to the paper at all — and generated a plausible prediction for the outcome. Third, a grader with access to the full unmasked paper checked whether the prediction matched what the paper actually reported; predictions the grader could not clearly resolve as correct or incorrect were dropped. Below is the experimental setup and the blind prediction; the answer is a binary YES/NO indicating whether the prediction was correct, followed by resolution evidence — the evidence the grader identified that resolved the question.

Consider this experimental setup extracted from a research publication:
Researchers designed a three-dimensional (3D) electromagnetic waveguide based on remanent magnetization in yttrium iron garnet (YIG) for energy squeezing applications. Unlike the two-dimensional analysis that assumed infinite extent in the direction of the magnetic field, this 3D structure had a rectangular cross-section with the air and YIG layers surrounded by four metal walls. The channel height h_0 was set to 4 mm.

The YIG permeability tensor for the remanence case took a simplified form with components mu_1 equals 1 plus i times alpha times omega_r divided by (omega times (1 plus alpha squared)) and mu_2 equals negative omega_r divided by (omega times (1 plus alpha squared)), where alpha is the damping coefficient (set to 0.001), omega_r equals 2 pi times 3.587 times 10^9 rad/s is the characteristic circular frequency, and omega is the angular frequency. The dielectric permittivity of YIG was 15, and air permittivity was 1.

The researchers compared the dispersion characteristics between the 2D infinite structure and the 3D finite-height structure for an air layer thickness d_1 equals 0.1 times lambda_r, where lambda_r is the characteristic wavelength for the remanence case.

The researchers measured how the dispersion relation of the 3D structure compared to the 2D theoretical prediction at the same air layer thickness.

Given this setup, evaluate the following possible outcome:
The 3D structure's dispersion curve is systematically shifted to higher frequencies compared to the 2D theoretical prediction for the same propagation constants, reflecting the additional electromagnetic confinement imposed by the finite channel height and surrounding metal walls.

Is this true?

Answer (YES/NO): NO